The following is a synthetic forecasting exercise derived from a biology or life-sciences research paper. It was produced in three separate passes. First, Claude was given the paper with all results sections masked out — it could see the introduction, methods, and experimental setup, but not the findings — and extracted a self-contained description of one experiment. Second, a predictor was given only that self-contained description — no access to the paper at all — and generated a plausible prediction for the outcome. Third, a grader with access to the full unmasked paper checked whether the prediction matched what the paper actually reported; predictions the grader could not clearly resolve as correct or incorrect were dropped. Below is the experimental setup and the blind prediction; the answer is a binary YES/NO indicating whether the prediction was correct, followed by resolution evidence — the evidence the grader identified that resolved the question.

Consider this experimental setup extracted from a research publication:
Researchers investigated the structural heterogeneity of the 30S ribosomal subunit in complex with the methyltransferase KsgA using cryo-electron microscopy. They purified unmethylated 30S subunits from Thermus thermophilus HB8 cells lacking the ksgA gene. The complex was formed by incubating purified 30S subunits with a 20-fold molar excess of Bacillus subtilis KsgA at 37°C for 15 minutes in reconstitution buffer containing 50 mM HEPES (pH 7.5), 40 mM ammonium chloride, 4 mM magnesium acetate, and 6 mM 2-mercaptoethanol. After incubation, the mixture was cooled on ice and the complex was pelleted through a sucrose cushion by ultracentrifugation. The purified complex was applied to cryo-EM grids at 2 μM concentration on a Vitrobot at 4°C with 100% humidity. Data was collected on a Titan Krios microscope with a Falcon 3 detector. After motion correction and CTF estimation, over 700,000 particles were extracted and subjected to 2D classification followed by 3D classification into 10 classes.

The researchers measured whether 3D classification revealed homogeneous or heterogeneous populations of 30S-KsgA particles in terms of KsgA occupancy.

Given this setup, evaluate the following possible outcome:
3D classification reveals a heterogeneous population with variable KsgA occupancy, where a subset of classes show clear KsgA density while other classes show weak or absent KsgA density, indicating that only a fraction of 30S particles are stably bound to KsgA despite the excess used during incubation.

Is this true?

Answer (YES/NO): YES